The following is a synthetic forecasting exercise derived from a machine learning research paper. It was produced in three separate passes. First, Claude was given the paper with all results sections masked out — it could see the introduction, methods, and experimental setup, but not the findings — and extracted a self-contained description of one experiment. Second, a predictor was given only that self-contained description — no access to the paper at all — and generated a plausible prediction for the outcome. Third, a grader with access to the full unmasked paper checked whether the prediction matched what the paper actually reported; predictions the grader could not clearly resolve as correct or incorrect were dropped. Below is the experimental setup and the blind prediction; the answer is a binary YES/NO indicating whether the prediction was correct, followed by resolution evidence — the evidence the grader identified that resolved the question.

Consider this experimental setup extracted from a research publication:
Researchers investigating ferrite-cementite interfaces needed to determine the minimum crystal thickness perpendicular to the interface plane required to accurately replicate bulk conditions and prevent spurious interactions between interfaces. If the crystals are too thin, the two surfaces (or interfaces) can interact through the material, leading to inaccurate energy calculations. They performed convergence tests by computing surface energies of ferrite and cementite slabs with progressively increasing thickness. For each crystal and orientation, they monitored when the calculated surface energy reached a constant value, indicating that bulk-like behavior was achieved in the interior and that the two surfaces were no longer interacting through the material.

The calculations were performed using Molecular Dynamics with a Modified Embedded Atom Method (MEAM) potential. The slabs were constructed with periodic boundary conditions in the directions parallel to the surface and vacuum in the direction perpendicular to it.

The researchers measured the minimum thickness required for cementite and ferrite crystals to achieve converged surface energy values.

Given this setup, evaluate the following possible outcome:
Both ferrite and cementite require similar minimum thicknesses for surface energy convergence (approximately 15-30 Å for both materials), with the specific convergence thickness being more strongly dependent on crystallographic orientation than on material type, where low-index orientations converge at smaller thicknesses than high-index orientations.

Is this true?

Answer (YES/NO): NO